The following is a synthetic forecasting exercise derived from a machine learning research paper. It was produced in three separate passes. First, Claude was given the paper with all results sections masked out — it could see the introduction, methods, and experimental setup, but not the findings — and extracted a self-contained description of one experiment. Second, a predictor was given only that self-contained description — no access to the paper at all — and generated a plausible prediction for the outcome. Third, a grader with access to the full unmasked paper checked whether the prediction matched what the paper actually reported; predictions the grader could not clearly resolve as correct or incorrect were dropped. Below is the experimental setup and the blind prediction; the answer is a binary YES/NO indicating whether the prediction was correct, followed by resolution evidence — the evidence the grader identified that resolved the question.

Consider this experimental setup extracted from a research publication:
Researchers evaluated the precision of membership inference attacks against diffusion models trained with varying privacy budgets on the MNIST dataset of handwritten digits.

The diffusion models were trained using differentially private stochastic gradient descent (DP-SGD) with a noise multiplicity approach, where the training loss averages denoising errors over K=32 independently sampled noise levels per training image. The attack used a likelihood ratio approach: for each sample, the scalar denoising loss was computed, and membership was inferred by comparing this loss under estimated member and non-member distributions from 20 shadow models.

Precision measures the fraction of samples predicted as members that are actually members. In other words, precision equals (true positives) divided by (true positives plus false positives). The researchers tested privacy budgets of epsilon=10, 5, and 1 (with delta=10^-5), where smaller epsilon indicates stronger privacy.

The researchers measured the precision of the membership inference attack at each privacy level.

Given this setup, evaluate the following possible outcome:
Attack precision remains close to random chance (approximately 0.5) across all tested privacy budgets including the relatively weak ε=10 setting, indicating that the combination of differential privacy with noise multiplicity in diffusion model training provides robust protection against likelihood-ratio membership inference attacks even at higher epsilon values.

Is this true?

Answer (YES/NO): NO